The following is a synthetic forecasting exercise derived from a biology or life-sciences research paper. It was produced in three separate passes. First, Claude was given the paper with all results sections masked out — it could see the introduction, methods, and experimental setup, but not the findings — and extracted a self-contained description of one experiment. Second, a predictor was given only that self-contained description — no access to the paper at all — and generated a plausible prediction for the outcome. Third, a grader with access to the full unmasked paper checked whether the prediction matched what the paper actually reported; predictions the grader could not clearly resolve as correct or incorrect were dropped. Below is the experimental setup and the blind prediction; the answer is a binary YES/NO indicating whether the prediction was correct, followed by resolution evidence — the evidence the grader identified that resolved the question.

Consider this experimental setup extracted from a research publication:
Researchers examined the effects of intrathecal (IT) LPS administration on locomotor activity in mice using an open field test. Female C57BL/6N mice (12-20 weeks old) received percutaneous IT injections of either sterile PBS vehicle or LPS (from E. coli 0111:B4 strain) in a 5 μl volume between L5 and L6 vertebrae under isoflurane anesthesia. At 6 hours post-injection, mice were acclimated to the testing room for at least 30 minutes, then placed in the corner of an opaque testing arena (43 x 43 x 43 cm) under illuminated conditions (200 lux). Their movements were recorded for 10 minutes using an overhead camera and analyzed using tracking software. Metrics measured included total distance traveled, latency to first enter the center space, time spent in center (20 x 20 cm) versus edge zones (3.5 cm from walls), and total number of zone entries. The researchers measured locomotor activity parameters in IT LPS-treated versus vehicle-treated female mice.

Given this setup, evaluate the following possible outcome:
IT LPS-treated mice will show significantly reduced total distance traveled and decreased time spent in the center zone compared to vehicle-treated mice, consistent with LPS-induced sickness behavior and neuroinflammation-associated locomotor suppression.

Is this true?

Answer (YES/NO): NO